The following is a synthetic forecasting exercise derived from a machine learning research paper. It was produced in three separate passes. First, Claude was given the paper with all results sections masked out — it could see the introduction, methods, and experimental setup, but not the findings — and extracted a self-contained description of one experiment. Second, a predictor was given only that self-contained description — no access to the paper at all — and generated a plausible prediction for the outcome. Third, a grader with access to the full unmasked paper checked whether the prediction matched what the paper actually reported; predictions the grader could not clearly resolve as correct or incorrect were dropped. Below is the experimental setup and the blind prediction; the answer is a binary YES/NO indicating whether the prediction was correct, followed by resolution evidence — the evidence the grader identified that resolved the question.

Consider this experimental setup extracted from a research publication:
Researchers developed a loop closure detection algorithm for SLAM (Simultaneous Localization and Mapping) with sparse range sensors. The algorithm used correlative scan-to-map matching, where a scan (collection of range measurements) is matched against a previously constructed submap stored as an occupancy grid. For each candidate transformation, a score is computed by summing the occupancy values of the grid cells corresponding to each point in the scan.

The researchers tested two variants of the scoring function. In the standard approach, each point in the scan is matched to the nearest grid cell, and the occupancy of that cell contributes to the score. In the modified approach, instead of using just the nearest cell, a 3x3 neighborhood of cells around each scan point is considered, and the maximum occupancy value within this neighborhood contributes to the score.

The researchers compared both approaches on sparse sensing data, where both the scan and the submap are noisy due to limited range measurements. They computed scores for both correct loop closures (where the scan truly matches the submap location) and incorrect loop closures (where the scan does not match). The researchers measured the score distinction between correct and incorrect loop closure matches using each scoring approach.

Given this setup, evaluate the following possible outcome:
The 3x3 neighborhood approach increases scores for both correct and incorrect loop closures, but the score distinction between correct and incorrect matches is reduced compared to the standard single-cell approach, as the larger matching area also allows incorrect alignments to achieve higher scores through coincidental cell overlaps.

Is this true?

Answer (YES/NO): NO